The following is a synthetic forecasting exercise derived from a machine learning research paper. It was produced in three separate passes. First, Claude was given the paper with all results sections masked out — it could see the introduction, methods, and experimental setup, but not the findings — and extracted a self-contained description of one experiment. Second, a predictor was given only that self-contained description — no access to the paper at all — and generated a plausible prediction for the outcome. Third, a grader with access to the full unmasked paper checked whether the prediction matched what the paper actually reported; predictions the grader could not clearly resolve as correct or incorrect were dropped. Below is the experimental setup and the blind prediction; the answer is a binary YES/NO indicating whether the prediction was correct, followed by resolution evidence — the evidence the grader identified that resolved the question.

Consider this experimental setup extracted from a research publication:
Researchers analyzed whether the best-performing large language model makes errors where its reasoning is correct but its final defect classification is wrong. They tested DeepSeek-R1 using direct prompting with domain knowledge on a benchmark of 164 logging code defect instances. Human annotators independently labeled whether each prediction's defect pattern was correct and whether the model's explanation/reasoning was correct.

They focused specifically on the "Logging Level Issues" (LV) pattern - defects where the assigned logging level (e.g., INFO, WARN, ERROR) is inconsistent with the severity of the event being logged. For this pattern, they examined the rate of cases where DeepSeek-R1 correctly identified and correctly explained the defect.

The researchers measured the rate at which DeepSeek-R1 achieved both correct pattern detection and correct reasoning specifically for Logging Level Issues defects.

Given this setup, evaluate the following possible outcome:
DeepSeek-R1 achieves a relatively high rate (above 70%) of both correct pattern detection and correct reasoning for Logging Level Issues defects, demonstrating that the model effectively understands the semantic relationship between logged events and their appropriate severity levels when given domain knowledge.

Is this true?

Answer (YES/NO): NO